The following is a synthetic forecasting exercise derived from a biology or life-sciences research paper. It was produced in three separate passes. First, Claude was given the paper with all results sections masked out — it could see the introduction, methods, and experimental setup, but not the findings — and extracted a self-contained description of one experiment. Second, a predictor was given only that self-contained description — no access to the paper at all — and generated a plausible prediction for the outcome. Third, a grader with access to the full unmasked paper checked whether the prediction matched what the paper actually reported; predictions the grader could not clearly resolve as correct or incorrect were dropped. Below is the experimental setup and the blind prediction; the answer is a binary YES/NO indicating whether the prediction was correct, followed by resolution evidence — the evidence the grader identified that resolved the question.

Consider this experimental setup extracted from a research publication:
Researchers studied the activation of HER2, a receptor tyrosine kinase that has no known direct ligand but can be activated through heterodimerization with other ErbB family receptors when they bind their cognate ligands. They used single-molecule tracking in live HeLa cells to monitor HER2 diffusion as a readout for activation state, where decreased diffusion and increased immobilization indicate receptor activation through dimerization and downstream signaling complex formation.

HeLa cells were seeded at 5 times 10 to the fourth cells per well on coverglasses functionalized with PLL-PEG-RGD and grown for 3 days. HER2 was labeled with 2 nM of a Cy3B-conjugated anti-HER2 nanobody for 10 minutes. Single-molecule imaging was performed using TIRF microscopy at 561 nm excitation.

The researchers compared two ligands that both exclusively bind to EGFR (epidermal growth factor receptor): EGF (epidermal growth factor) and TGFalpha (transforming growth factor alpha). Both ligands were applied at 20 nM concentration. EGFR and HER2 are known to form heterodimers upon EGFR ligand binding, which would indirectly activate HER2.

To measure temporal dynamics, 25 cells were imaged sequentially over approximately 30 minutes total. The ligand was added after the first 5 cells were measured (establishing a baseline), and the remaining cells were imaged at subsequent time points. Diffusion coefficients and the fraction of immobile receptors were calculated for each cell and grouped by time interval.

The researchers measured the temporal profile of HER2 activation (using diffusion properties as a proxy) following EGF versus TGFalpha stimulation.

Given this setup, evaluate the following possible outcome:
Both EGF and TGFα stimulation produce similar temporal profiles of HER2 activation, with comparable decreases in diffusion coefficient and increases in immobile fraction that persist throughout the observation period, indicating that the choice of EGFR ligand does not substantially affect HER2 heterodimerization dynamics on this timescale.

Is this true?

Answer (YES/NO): NO